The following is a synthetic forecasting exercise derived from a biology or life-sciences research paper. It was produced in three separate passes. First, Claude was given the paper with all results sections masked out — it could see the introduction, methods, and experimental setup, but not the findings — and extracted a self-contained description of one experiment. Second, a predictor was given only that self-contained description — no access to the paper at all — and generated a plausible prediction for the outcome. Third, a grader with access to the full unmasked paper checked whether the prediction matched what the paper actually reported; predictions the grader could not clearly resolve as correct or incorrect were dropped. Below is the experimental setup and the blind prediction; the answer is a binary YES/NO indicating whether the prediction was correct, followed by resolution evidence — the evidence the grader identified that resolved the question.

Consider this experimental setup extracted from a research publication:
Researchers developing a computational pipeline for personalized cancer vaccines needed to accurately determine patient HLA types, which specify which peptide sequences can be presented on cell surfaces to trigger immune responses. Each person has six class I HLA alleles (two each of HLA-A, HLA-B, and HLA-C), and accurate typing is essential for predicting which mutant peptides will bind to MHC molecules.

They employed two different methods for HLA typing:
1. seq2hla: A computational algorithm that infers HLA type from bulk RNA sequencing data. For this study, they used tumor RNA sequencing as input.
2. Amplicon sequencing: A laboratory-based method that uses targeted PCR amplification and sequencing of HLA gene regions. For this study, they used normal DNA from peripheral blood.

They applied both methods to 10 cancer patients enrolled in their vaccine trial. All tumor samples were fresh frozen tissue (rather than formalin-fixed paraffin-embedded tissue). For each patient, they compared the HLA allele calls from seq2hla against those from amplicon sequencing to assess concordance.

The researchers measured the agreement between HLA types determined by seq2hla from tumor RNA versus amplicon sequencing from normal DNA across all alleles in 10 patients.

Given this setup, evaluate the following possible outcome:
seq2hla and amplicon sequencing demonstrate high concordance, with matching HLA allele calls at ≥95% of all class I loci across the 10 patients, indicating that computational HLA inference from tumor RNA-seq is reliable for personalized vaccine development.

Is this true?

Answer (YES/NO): YES